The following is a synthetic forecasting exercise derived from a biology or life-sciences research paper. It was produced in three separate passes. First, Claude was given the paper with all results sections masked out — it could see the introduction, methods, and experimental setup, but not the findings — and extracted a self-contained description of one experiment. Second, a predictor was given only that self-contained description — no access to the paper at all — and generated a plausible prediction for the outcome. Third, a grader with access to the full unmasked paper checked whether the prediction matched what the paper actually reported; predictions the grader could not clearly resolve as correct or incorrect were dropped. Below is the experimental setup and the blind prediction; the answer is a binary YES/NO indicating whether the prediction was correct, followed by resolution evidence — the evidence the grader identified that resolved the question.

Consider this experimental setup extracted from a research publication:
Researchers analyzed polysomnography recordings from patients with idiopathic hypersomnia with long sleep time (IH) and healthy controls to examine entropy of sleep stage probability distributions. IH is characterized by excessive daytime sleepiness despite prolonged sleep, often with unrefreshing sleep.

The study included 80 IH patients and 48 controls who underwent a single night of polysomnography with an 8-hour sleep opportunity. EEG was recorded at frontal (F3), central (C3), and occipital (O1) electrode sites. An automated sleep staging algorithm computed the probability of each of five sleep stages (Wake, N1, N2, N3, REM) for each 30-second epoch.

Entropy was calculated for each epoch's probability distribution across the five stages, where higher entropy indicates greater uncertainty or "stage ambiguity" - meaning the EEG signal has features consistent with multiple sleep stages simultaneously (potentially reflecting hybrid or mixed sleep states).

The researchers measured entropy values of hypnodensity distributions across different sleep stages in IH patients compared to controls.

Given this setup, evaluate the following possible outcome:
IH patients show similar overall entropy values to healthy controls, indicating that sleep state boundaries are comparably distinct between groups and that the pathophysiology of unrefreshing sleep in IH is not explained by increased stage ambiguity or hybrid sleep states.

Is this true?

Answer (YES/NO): YES